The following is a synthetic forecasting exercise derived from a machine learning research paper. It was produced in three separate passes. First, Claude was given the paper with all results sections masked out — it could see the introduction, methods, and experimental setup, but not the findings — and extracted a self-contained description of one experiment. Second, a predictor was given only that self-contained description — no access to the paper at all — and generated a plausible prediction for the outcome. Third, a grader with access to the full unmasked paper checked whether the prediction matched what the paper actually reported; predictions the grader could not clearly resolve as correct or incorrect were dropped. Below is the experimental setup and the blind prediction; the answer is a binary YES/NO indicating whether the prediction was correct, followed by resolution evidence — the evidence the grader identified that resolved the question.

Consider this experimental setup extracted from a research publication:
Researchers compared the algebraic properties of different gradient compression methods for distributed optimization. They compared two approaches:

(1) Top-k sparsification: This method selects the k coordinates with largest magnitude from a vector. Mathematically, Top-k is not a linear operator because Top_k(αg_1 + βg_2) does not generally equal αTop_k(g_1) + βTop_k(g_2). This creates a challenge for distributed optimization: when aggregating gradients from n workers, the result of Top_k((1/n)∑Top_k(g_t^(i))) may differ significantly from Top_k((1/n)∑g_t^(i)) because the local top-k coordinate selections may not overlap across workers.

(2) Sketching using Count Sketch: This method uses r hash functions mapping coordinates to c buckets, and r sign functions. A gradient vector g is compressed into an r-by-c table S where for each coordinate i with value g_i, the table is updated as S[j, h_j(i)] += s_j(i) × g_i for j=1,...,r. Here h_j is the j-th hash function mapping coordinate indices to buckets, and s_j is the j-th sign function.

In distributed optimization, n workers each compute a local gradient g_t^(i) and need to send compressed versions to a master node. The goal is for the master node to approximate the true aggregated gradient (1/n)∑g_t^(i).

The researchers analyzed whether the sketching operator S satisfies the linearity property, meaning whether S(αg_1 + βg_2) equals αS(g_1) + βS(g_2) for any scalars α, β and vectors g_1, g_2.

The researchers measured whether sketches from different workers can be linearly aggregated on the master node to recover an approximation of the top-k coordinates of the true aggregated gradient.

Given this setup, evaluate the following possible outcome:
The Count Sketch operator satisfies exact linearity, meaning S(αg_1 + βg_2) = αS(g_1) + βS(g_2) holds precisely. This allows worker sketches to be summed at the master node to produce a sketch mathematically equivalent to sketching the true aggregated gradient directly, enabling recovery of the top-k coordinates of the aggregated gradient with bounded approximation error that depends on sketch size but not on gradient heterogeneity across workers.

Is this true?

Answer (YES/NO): YES